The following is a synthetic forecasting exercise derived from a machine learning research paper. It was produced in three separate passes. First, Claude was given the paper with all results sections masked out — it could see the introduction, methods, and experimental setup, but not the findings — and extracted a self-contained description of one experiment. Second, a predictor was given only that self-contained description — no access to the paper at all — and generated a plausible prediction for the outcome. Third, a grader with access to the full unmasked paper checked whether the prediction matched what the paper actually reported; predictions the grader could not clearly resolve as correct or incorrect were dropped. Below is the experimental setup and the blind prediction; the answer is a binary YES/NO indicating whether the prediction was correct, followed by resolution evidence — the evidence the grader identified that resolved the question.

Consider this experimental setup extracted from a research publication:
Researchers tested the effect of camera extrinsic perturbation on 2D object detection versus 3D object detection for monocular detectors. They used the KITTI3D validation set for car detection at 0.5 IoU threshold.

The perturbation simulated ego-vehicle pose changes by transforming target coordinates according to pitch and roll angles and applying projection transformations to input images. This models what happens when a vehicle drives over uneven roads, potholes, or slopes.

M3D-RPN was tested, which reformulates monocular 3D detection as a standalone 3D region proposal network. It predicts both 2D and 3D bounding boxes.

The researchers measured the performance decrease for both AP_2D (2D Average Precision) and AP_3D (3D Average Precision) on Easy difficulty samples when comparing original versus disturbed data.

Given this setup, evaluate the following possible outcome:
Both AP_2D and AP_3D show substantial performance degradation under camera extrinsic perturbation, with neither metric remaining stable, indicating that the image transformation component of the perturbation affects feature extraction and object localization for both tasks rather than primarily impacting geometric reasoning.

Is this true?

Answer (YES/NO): NO